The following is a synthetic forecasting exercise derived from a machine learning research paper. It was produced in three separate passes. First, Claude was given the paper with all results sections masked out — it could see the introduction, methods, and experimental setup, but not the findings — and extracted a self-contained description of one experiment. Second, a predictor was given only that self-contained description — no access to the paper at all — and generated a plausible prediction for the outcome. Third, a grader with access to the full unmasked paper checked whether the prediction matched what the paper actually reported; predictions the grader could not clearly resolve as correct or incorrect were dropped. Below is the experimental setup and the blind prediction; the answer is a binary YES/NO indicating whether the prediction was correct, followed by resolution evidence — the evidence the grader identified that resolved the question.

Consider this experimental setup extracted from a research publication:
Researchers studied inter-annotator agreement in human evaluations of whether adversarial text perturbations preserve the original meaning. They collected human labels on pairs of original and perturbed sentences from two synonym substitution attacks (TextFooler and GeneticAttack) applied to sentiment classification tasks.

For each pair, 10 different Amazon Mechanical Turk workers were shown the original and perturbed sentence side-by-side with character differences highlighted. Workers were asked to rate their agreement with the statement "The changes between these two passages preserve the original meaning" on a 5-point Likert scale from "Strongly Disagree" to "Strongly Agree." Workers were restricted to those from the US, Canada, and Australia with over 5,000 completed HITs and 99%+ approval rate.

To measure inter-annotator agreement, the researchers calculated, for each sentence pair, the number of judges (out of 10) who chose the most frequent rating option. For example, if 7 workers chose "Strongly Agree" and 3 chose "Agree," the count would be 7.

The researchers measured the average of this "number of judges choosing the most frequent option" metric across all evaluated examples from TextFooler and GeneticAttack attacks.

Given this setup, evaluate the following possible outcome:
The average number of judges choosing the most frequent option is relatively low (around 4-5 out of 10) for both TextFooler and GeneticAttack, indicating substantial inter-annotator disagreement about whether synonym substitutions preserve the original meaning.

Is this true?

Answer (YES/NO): YES